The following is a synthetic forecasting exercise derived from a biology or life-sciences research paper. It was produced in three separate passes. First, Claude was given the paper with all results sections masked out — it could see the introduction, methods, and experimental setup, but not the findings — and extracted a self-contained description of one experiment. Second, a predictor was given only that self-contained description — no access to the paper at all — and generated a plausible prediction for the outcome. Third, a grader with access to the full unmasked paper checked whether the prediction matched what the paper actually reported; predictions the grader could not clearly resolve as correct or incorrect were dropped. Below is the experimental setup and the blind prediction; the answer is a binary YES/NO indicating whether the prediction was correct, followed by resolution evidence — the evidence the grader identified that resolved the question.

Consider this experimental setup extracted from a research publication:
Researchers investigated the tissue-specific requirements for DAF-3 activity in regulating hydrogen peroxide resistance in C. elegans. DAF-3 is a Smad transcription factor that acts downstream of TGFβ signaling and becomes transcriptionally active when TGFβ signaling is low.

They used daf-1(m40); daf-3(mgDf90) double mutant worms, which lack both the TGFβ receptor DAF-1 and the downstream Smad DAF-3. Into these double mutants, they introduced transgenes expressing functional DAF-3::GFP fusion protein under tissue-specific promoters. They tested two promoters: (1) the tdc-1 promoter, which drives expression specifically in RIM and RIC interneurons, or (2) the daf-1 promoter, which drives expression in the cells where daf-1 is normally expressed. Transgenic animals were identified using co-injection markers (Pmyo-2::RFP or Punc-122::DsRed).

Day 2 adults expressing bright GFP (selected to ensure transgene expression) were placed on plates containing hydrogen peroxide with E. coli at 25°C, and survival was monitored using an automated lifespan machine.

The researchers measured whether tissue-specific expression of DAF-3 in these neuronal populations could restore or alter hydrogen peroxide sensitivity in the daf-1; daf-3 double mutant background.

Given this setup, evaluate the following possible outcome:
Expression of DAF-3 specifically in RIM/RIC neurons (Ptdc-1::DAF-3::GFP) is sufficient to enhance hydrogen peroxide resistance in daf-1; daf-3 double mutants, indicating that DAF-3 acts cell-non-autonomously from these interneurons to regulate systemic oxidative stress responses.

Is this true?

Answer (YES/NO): NO